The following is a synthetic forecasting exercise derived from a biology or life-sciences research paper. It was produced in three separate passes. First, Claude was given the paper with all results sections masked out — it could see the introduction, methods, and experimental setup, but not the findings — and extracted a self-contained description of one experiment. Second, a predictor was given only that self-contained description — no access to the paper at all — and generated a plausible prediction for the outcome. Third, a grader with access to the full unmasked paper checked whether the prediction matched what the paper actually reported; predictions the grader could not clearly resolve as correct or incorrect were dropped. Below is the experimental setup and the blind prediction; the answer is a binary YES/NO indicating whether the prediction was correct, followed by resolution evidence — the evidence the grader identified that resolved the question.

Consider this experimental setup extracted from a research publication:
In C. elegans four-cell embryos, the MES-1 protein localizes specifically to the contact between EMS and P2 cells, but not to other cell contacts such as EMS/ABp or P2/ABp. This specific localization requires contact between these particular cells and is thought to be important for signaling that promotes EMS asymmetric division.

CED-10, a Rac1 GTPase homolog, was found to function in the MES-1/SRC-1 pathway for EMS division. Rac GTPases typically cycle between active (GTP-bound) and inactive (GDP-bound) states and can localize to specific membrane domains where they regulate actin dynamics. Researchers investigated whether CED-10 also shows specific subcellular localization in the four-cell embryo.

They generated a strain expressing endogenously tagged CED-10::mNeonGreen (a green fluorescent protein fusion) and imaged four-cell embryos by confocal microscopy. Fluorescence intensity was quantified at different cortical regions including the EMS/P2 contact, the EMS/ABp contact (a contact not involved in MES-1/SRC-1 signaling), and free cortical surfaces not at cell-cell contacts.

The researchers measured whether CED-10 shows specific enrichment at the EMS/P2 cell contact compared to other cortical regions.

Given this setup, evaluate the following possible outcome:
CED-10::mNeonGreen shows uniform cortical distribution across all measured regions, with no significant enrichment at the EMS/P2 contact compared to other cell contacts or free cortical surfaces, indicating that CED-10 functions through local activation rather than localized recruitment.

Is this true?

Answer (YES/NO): NO